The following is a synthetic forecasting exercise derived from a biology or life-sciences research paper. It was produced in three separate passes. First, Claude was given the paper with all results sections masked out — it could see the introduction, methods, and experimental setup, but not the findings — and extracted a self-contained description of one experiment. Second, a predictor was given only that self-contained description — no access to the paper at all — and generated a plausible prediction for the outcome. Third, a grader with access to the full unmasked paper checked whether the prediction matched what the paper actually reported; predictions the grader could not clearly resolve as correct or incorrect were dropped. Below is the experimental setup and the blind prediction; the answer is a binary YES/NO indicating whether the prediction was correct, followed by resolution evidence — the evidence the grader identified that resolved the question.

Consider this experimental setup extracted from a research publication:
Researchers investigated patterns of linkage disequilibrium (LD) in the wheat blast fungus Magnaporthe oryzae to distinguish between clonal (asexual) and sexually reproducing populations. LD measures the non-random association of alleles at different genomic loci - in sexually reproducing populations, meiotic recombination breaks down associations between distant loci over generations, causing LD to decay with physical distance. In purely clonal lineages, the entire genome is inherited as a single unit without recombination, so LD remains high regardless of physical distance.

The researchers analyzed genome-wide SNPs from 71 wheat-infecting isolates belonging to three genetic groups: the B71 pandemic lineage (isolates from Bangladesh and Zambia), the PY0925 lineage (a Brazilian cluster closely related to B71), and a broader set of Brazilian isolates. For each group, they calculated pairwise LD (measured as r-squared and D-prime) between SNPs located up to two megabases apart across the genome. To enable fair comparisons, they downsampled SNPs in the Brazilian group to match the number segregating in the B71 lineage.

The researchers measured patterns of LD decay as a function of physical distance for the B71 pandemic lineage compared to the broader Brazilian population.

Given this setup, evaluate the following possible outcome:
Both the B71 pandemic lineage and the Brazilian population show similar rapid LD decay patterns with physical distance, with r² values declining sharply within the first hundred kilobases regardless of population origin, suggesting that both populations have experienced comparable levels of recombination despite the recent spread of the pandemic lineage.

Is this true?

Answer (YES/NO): NO